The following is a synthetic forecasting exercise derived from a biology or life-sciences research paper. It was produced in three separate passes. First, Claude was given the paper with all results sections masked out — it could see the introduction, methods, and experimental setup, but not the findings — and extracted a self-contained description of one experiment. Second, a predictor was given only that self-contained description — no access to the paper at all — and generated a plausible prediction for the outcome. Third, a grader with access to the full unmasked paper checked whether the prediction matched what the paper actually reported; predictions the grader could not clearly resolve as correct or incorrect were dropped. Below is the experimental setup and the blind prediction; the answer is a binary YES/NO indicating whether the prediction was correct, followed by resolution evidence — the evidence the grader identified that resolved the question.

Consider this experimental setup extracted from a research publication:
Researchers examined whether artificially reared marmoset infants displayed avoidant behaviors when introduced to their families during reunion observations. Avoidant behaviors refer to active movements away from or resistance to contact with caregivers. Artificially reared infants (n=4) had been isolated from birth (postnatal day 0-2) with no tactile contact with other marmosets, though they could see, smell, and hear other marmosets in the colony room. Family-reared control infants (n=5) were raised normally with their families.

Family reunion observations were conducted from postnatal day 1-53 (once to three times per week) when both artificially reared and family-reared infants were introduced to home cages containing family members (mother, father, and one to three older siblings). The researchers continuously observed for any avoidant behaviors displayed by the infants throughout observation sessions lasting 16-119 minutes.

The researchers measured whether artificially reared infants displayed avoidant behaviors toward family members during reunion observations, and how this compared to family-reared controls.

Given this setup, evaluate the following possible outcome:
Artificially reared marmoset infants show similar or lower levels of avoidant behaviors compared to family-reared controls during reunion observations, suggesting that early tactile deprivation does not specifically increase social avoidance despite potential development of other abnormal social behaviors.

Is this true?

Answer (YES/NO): NO